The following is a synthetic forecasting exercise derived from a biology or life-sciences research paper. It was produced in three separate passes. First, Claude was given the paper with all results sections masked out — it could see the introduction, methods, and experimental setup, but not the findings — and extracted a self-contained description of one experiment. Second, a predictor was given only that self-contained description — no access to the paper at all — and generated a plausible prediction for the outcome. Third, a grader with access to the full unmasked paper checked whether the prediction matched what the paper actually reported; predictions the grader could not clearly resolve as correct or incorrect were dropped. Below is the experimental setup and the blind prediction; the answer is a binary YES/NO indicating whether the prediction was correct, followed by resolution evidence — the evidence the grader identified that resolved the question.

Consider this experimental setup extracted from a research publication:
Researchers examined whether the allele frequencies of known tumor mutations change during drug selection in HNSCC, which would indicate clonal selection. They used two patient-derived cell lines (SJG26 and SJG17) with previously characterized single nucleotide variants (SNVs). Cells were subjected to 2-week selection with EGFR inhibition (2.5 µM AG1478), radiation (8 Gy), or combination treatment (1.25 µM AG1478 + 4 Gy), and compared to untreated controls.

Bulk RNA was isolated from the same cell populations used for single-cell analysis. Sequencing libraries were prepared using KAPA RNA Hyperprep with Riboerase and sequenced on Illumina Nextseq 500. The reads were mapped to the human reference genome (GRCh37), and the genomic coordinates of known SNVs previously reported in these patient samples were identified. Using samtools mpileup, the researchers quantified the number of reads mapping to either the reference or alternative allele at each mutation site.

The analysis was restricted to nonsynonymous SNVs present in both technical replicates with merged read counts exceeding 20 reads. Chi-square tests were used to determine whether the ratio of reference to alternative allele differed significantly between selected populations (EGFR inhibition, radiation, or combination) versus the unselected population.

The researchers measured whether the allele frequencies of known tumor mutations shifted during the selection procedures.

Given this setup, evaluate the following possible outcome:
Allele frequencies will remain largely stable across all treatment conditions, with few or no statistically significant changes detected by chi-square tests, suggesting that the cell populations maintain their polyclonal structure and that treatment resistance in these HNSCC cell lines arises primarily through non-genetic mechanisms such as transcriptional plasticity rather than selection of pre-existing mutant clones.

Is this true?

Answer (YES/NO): YES